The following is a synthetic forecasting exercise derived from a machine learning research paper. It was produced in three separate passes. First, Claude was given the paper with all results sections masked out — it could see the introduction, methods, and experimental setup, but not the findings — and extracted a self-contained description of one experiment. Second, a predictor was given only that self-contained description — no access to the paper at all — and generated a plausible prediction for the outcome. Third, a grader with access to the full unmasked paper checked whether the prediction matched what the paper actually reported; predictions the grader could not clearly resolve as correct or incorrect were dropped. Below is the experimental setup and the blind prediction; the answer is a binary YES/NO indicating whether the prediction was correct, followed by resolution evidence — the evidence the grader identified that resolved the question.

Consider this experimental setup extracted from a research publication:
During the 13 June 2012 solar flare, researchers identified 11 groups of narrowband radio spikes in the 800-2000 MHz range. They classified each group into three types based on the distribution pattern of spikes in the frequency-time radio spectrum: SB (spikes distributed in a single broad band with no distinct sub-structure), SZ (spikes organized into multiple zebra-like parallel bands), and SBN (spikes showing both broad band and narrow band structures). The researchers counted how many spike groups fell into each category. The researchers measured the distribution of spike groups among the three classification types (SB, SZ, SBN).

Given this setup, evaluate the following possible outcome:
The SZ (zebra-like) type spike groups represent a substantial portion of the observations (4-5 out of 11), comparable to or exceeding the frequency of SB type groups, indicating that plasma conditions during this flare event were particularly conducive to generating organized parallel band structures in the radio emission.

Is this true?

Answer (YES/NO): YES